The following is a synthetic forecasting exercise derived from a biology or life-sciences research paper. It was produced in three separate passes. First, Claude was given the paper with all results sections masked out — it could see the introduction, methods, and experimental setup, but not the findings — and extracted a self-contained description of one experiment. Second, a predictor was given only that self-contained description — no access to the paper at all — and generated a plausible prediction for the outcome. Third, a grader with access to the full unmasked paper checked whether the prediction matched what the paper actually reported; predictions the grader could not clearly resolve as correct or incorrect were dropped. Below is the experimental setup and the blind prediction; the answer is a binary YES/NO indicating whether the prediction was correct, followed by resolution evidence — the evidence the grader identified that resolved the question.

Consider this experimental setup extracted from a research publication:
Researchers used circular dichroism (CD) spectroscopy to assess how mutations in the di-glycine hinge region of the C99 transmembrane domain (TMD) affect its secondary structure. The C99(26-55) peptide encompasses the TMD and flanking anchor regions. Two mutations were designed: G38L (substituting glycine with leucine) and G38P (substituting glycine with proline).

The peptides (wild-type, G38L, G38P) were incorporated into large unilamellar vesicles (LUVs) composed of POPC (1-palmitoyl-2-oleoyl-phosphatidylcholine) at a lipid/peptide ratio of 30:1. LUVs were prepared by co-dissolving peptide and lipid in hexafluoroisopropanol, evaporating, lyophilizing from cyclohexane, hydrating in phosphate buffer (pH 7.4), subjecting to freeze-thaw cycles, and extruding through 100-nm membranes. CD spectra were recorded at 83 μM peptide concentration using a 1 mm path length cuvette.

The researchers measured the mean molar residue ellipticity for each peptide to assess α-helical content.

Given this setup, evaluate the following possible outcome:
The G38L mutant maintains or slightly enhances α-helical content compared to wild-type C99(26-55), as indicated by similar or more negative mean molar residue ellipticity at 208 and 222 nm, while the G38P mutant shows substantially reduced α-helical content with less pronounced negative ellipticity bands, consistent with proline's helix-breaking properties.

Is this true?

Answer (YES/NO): YES